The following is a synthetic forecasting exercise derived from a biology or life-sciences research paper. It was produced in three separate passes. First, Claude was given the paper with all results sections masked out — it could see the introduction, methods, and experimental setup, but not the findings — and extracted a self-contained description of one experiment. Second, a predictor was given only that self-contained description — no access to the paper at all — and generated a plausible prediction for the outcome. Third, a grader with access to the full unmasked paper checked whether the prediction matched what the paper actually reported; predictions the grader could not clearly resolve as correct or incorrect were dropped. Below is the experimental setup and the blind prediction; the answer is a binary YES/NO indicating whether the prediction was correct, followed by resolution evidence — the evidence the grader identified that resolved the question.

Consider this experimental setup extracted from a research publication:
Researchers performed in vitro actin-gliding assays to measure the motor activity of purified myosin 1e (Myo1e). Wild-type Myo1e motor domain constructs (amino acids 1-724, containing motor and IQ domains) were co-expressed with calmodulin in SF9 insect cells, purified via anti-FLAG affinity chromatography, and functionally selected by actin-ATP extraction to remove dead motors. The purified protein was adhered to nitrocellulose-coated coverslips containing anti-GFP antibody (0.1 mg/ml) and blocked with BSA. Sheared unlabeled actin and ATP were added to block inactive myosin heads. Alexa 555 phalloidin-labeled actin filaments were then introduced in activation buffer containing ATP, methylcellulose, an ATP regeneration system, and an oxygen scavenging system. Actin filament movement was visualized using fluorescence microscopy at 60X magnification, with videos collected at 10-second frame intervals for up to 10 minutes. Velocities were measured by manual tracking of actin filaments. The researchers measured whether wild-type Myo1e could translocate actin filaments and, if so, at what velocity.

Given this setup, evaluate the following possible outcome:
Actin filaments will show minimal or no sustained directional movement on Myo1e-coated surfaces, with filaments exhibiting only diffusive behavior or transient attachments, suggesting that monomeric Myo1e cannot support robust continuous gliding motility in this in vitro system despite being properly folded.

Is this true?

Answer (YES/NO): NO